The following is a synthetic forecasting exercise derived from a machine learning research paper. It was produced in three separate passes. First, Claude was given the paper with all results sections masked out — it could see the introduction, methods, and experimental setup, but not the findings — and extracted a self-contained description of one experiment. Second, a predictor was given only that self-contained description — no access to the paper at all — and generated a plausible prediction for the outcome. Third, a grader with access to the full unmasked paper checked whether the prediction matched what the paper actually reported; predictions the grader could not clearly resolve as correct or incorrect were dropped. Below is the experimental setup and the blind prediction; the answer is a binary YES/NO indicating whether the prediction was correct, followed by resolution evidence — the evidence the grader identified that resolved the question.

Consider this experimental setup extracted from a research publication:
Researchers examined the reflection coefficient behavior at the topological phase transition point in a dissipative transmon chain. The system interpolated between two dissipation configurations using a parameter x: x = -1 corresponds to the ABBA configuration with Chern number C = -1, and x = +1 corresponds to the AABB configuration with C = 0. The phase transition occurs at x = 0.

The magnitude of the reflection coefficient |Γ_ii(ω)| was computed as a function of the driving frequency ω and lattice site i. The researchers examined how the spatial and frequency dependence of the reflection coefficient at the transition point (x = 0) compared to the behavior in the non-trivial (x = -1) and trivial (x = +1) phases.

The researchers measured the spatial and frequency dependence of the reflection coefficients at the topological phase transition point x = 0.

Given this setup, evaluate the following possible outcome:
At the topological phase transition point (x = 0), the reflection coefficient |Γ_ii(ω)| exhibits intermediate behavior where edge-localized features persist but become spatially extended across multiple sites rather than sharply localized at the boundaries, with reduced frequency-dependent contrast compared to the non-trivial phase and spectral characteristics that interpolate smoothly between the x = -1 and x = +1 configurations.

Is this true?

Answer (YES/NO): NO